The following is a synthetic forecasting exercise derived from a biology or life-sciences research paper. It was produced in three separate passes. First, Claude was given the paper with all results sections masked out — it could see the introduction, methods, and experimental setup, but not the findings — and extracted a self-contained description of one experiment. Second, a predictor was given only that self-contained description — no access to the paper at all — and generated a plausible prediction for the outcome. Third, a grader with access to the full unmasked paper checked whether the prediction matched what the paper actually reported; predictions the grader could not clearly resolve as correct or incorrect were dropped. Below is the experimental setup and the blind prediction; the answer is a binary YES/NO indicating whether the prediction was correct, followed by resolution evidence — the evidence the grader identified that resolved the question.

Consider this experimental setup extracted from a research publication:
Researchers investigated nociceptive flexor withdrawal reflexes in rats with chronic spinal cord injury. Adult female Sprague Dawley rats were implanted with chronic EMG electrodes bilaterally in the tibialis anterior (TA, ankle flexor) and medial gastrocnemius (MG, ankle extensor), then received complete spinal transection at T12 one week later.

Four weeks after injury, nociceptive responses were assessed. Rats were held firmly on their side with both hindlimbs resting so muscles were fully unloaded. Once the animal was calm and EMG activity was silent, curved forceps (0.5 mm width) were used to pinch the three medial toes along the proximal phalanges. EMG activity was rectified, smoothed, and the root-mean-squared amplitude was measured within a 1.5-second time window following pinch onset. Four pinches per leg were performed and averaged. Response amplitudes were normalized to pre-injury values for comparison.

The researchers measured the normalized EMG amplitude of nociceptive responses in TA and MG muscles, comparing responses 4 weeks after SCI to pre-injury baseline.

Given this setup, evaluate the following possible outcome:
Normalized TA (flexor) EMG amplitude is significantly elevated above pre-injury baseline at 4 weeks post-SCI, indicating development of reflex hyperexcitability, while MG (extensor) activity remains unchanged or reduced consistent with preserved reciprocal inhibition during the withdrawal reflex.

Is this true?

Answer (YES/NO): NO